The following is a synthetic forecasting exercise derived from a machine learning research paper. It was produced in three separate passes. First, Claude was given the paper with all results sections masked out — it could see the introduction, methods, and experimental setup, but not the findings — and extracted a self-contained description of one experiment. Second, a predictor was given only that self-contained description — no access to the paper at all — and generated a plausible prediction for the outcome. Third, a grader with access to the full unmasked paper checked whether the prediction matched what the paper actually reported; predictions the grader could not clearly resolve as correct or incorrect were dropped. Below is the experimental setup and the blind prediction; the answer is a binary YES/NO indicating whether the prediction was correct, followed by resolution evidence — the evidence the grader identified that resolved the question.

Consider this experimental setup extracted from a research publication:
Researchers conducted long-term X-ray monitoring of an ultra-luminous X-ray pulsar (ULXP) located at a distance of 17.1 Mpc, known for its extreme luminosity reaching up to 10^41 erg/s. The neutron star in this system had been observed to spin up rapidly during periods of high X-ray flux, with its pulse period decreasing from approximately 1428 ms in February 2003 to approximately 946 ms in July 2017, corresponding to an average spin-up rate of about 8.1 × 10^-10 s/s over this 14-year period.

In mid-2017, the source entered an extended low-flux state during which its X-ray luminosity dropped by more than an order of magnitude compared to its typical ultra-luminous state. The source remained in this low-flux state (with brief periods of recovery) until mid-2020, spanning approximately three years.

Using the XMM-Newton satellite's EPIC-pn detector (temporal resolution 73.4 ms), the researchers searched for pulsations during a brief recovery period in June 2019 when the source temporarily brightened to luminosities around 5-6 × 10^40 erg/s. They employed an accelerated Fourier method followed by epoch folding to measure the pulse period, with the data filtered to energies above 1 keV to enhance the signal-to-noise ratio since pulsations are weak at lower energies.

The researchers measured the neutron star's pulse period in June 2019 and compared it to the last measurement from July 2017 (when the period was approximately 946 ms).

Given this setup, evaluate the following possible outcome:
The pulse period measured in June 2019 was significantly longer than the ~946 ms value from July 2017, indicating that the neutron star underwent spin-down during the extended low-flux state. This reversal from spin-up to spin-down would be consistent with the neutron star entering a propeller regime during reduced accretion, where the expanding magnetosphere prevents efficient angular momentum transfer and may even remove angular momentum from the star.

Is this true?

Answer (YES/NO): YES